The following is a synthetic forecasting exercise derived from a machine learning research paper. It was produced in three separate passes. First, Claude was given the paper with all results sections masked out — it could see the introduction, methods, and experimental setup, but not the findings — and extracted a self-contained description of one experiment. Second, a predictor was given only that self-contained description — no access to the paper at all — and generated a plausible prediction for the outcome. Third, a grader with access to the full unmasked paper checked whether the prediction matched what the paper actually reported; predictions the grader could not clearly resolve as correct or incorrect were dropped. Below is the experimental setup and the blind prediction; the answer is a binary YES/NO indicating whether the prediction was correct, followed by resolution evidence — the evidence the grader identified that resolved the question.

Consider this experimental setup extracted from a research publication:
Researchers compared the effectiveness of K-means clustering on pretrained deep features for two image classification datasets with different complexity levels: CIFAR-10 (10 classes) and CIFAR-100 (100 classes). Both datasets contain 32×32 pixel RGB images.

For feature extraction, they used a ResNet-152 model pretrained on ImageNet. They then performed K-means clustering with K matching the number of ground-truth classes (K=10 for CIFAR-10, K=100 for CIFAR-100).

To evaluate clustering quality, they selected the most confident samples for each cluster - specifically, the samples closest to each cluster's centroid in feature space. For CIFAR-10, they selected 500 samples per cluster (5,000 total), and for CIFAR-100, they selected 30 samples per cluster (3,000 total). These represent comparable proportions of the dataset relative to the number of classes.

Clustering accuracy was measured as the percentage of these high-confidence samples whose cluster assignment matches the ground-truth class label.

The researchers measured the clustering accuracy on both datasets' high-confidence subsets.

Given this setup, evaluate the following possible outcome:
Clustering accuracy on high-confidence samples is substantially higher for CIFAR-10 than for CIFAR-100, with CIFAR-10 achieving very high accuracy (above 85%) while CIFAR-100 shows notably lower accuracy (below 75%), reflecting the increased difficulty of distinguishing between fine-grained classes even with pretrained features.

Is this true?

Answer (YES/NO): YES